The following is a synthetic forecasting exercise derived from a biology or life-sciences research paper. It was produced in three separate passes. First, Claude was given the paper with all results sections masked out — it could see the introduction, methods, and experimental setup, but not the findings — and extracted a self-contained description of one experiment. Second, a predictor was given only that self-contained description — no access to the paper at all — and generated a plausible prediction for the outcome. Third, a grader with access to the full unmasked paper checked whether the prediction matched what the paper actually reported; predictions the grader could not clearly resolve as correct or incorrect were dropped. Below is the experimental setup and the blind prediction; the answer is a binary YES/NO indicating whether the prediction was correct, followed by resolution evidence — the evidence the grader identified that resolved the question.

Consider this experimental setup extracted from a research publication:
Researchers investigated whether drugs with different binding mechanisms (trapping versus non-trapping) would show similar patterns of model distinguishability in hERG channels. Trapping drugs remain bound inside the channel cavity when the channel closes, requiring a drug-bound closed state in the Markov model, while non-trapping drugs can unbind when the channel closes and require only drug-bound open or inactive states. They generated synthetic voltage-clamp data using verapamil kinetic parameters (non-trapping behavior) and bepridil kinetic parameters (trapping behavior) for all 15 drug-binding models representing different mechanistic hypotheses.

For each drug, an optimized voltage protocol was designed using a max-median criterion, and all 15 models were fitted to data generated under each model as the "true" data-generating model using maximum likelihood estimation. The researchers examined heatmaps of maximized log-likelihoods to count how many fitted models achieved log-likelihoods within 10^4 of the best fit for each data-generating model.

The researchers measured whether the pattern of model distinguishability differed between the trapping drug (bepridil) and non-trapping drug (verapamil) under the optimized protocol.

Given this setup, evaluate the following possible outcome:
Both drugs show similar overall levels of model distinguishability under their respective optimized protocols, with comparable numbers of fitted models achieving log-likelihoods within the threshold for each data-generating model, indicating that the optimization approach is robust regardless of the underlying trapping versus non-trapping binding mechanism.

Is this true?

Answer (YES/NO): YES